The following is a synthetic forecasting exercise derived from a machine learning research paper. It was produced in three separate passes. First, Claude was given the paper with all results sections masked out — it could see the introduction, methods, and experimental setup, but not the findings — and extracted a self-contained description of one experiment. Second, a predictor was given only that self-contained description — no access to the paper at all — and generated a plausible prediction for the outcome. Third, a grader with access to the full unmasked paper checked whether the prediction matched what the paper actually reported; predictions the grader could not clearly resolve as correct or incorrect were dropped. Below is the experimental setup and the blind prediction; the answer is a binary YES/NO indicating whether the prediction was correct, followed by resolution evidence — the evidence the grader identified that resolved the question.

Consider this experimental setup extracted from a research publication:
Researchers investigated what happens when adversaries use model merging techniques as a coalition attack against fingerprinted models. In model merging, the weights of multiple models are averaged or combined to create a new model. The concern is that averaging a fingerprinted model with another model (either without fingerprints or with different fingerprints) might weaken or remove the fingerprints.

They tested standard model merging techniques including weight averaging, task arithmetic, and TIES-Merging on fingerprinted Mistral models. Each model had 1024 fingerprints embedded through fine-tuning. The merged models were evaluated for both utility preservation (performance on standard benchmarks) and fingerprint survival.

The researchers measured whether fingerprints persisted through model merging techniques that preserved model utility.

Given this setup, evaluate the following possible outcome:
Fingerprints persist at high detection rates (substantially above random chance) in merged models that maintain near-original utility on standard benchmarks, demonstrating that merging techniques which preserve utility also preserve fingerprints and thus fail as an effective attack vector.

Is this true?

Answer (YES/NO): YES